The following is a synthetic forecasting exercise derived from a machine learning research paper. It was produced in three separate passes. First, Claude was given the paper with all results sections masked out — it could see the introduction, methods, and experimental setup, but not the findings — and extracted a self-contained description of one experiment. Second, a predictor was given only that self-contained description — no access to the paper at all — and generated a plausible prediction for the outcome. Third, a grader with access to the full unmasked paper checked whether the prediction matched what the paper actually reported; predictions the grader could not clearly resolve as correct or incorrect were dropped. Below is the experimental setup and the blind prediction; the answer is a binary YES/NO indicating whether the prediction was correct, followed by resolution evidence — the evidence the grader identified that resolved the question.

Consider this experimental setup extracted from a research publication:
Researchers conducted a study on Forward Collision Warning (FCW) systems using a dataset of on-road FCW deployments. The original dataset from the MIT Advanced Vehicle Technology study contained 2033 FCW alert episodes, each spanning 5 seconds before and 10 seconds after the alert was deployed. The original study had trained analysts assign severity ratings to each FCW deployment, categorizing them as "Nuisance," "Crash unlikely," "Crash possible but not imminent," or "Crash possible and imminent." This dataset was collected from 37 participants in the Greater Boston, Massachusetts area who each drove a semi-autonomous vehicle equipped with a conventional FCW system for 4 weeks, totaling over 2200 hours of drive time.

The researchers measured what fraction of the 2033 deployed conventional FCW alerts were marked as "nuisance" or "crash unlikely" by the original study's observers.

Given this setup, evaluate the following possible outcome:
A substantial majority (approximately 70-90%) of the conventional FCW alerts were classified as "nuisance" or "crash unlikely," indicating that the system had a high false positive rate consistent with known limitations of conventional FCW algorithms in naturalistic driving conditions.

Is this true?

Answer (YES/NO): NO